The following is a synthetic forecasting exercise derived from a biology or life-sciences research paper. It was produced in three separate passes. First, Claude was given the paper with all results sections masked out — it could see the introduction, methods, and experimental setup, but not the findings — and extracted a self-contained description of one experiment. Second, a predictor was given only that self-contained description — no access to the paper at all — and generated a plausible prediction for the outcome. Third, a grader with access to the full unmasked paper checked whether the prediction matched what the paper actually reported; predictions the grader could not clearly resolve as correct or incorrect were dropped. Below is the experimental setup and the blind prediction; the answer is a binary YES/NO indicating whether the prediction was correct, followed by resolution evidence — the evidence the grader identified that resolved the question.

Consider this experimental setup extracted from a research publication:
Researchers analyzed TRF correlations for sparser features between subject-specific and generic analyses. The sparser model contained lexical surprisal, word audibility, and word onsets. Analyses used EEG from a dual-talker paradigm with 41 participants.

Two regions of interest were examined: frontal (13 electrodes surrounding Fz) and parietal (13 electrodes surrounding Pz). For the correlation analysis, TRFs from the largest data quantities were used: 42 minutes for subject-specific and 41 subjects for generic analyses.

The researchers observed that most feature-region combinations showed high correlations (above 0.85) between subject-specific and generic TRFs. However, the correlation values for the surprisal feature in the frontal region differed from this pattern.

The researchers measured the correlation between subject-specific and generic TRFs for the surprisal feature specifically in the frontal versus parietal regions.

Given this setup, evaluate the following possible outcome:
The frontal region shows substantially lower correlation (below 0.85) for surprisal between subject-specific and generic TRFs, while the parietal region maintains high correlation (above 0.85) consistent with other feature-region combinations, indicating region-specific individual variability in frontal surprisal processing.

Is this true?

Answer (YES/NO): YES